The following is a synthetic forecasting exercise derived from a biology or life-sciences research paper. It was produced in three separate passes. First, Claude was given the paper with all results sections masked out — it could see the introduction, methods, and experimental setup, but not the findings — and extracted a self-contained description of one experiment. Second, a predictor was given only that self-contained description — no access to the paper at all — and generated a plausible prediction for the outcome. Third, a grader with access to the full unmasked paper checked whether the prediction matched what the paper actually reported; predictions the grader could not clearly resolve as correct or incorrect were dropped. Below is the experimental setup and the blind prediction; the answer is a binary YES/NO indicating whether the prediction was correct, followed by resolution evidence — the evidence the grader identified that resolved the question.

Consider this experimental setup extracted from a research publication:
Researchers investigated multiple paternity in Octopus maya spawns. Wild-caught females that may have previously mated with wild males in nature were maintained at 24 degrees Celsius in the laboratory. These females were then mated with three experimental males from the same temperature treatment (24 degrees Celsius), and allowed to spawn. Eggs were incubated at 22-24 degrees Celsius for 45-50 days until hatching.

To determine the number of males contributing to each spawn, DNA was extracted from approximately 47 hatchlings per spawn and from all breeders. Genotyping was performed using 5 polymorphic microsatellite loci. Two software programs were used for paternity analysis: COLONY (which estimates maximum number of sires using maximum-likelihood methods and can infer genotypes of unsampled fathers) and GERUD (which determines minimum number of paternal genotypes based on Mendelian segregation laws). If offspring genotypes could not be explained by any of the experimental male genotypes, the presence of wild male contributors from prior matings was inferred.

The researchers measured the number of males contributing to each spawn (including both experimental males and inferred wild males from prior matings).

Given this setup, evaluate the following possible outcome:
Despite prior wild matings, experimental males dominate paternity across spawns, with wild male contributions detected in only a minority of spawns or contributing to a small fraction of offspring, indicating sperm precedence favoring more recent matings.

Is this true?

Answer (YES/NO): NO